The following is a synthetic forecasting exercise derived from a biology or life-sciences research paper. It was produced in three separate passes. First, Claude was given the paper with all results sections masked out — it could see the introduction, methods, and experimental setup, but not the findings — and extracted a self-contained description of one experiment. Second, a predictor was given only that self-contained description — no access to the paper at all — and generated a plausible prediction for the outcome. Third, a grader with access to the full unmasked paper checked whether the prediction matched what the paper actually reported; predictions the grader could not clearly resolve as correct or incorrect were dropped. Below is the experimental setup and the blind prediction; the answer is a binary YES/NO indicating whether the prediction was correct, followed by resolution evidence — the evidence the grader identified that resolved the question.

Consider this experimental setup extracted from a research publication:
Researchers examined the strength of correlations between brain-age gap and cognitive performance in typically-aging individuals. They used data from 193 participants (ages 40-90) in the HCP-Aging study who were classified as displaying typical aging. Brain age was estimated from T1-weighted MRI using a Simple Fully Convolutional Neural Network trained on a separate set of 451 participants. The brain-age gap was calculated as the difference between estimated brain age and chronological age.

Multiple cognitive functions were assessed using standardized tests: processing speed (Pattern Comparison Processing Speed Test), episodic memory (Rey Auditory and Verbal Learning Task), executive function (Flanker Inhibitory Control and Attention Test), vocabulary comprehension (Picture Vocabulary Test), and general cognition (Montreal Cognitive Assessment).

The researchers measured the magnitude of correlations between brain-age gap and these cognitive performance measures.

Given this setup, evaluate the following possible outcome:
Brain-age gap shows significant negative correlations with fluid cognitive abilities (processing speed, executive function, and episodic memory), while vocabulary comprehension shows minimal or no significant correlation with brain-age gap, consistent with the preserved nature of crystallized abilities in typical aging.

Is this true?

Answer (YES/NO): NO